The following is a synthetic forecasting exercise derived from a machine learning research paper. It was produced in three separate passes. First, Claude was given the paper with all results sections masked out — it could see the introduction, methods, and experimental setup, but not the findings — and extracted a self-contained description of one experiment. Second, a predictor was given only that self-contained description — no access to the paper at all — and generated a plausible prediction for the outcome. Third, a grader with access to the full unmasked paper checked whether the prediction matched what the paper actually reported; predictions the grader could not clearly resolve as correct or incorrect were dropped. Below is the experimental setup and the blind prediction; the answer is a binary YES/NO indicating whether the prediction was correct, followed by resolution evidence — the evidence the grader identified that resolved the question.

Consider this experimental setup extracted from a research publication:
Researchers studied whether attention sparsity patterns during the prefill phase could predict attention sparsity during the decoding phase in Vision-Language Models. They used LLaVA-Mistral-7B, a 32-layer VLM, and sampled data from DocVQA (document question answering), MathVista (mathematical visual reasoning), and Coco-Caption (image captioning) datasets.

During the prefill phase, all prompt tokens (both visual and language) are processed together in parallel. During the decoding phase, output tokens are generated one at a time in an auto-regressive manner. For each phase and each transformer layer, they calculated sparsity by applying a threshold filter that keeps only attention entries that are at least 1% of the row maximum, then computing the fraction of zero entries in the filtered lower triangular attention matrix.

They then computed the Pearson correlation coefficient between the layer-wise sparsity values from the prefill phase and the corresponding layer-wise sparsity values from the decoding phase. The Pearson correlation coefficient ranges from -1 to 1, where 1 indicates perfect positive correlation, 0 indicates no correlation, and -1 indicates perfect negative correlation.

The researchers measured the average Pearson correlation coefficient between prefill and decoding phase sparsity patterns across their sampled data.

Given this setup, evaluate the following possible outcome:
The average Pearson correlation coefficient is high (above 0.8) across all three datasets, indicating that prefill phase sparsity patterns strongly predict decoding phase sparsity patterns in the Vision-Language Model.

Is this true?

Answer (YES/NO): NO